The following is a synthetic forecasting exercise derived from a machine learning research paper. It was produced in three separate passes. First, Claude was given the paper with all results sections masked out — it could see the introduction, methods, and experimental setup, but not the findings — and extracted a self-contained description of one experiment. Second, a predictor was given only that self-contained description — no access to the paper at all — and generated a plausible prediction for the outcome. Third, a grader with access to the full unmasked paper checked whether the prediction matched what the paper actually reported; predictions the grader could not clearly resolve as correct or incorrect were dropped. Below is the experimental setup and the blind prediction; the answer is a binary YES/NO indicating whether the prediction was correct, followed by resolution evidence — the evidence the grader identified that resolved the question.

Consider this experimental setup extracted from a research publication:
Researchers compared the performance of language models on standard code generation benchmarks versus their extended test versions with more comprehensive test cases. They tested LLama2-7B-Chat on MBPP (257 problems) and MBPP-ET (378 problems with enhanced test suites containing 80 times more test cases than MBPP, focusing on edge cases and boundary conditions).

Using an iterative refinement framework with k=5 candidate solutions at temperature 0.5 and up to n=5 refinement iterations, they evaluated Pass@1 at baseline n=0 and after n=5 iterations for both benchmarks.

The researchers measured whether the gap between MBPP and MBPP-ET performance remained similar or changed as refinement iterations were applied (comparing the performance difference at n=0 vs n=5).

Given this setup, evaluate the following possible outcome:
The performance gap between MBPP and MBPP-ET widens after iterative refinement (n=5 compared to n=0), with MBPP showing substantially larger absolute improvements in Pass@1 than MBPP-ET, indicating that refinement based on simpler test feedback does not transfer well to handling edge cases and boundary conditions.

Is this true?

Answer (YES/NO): YES